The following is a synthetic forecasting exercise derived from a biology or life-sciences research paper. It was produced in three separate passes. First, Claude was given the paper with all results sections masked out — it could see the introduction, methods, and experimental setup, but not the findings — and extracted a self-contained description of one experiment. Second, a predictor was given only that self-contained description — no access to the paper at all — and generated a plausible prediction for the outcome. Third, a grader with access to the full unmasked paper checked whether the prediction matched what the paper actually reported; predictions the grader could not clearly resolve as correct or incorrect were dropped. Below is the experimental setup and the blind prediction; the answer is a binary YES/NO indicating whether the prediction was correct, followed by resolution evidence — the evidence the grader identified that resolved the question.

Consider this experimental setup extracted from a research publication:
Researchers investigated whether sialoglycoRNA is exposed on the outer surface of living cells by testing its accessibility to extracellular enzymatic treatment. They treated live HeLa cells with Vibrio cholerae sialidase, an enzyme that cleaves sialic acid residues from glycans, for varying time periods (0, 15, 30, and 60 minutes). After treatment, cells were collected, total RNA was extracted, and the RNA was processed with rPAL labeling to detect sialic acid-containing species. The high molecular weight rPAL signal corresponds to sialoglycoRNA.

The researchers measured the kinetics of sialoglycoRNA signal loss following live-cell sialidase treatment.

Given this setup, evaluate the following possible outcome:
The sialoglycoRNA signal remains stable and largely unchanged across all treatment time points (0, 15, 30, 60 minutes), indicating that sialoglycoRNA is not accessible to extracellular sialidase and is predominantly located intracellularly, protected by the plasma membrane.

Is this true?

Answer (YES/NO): NO